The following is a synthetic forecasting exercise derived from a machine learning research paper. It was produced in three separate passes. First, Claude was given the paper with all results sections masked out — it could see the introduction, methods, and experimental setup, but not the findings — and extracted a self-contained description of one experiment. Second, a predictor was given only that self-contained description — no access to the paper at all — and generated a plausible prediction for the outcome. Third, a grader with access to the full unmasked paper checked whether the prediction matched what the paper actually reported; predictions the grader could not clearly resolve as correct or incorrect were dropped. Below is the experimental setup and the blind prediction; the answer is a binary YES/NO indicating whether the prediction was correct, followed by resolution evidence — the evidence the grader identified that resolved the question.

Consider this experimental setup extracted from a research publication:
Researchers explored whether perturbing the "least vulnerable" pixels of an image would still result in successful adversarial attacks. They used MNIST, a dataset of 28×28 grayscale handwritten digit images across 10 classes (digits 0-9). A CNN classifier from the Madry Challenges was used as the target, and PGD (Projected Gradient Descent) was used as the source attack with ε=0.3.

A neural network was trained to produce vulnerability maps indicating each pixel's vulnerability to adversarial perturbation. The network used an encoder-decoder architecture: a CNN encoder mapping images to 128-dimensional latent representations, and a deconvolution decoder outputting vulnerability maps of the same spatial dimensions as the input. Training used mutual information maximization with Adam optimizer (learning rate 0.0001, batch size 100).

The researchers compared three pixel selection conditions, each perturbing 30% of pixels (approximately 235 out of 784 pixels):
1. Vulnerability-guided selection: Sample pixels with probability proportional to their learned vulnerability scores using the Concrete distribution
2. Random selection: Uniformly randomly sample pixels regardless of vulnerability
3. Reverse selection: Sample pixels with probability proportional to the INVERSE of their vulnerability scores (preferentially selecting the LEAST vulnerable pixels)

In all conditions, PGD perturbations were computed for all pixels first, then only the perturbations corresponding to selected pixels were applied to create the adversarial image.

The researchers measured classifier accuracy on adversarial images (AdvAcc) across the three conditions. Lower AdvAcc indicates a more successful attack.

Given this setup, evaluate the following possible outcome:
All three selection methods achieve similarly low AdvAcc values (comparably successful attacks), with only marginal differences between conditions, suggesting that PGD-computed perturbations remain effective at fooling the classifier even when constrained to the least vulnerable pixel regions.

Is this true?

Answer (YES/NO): NO